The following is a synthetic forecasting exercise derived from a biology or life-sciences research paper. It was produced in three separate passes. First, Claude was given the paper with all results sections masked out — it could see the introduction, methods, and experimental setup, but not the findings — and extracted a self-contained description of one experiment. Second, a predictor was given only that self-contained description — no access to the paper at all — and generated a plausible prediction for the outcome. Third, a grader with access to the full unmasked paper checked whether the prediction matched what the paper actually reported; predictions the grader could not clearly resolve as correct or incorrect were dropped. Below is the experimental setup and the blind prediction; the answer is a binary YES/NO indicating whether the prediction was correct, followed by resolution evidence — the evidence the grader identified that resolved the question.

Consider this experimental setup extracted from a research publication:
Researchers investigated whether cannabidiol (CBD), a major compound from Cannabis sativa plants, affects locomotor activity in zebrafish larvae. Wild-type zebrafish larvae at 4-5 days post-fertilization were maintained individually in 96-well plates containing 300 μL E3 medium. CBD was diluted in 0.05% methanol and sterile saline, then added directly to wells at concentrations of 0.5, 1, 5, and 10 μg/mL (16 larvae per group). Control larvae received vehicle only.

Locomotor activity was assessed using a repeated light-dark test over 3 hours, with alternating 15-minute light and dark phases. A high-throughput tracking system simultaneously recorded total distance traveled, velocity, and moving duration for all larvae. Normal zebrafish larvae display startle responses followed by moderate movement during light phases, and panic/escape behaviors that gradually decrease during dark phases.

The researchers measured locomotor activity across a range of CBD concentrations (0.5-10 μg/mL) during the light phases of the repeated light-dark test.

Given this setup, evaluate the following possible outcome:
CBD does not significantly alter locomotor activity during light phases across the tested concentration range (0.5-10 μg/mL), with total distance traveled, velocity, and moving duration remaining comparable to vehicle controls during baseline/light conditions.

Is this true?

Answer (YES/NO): NO